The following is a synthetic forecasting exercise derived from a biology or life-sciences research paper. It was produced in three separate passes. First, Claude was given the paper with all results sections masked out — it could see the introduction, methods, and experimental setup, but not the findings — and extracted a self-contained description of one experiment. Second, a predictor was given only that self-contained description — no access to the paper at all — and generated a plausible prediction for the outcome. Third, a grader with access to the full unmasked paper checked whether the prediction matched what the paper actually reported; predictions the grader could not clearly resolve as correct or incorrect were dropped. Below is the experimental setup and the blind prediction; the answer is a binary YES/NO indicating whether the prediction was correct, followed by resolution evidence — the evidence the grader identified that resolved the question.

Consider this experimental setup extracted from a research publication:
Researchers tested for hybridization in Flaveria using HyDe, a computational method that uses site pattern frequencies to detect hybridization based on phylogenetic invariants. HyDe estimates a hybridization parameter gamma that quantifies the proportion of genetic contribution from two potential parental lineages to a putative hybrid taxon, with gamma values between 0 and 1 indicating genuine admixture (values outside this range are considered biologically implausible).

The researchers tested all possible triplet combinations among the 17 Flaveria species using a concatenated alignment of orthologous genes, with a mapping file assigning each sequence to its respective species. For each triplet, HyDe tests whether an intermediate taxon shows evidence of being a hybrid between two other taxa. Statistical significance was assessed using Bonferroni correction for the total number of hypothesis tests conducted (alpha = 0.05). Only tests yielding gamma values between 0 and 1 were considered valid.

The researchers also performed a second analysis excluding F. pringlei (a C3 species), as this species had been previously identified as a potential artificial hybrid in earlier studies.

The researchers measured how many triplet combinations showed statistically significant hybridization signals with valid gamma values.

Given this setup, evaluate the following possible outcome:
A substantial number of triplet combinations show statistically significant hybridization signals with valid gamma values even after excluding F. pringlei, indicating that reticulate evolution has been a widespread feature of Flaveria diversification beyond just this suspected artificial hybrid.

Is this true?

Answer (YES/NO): YES